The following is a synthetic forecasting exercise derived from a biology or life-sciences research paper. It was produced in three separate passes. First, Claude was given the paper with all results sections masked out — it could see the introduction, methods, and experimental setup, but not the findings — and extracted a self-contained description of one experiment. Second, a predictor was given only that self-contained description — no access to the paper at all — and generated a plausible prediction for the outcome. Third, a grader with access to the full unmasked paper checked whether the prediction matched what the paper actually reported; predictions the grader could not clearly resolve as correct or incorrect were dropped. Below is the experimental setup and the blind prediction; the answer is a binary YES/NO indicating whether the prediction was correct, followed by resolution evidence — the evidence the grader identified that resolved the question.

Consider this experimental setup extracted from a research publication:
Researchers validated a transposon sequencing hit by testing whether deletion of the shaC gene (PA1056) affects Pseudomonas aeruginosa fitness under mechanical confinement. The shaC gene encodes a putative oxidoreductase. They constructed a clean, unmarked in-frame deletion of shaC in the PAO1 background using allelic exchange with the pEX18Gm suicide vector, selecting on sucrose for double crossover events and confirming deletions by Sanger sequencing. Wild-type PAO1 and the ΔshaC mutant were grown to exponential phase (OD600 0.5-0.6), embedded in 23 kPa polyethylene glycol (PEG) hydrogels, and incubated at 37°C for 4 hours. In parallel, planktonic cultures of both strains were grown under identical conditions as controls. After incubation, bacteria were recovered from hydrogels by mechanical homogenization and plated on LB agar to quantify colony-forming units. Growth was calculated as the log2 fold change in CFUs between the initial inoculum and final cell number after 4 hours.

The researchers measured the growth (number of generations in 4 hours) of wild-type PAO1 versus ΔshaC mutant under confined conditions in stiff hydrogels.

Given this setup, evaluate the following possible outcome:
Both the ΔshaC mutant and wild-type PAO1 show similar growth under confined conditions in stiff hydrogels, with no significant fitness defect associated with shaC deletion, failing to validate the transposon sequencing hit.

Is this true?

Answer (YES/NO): NO